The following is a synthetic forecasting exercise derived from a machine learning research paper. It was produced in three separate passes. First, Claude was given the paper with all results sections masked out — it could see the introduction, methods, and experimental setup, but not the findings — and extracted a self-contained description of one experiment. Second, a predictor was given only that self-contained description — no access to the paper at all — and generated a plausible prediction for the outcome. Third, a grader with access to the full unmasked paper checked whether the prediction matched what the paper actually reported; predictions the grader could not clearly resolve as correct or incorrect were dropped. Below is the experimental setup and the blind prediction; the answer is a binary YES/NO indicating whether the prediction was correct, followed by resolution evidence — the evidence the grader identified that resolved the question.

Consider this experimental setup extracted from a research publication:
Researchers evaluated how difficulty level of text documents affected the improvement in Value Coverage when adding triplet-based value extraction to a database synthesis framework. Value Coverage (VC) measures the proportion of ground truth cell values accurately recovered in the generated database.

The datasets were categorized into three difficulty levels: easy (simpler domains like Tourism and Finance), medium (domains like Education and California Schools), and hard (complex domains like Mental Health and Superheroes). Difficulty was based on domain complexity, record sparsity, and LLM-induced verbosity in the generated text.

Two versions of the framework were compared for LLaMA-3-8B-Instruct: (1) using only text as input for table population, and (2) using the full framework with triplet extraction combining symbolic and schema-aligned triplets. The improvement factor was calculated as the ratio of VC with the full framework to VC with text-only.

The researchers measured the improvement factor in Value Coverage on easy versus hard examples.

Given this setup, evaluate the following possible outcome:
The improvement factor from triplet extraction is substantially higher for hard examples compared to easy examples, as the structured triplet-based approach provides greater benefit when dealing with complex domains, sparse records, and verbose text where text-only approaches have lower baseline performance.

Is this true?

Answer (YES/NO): YES